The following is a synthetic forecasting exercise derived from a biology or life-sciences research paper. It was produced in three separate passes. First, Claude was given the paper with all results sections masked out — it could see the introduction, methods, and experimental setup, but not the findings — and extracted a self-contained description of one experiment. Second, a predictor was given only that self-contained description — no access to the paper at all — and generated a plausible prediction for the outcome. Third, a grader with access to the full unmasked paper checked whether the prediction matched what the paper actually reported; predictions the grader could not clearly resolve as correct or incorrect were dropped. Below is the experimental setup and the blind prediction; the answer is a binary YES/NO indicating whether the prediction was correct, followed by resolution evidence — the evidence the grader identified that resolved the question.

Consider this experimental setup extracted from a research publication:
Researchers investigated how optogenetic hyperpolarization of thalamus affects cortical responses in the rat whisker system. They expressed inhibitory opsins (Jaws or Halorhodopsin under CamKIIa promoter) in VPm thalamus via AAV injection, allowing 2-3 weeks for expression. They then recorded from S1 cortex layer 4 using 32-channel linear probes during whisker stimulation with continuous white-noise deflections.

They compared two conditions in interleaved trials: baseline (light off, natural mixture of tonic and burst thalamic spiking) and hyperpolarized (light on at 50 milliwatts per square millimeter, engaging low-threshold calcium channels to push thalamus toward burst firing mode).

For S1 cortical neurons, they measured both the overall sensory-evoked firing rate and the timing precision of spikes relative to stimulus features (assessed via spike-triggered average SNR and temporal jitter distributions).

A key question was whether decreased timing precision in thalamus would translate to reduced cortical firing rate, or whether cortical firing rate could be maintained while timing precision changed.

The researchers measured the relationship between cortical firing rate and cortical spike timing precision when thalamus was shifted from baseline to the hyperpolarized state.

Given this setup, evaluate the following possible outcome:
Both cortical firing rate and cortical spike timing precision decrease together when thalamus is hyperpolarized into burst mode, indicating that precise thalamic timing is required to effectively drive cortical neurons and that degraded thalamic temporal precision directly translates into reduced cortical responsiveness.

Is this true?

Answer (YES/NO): NO